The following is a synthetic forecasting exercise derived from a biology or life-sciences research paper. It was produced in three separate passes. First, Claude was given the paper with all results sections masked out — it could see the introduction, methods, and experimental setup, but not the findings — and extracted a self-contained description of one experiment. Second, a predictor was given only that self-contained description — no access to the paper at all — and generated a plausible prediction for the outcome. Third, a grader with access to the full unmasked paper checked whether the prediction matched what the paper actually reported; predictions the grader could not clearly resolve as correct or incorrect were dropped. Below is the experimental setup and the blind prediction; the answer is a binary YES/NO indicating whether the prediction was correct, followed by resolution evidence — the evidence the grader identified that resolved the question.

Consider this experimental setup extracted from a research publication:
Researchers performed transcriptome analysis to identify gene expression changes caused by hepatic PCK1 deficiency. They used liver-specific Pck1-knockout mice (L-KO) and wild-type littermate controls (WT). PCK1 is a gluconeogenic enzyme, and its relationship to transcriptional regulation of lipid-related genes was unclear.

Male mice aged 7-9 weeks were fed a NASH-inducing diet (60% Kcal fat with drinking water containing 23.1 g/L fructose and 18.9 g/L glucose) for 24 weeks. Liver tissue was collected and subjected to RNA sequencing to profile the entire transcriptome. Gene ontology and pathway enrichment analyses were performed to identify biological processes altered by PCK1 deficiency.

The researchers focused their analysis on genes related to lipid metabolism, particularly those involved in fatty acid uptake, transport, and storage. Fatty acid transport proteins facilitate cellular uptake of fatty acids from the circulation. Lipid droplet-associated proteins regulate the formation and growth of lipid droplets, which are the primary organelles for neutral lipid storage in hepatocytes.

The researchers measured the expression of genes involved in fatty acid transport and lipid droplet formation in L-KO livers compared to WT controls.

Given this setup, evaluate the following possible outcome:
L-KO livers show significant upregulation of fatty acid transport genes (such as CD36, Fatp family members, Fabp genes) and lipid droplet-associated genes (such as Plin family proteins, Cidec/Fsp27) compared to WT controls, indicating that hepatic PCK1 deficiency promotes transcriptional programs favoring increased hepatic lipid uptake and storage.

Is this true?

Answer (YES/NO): YES